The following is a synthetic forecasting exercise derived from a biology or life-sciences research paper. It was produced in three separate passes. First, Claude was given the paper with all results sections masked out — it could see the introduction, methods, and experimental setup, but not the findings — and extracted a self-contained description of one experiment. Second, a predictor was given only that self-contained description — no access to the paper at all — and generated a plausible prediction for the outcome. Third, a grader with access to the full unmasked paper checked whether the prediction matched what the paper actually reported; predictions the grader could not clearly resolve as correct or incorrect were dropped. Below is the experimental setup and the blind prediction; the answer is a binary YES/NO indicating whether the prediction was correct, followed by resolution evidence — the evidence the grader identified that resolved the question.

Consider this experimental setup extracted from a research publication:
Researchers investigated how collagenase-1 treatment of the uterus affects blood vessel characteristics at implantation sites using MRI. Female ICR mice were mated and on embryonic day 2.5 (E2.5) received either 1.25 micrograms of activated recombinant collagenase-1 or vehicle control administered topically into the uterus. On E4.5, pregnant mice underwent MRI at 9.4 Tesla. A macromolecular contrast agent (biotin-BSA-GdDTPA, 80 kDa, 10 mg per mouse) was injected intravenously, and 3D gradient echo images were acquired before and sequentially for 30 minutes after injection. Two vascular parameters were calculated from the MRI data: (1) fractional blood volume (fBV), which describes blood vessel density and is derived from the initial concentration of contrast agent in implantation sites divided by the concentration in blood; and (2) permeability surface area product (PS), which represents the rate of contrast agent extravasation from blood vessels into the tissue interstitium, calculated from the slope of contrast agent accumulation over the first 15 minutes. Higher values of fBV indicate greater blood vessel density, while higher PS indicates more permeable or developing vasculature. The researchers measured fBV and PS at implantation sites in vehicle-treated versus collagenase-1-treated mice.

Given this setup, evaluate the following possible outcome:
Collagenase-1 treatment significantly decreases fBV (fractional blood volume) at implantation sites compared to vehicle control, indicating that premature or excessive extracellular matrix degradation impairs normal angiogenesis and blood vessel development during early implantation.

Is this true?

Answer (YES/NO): NO